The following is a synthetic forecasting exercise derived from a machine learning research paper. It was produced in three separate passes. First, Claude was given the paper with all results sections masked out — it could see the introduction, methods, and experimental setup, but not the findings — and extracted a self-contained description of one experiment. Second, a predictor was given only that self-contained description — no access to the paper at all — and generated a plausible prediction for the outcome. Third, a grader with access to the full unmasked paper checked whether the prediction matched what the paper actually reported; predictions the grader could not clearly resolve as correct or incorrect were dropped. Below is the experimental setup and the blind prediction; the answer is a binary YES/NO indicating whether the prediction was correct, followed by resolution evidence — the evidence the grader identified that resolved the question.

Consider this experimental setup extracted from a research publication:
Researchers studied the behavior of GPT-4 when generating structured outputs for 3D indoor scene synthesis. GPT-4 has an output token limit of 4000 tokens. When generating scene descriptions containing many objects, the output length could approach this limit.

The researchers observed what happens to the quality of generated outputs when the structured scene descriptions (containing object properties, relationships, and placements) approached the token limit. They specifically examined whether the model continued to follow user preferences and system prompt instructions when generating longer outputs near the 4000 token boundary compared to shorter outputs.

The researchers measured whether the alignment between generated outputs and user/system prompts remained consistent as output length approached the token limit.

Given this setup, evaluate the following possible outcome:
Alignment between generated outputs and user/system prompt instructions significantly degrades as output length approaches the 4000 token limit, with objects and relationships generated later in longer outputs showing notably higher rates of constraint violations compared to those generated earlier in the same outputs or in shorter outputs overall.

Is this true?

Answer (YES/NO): NO